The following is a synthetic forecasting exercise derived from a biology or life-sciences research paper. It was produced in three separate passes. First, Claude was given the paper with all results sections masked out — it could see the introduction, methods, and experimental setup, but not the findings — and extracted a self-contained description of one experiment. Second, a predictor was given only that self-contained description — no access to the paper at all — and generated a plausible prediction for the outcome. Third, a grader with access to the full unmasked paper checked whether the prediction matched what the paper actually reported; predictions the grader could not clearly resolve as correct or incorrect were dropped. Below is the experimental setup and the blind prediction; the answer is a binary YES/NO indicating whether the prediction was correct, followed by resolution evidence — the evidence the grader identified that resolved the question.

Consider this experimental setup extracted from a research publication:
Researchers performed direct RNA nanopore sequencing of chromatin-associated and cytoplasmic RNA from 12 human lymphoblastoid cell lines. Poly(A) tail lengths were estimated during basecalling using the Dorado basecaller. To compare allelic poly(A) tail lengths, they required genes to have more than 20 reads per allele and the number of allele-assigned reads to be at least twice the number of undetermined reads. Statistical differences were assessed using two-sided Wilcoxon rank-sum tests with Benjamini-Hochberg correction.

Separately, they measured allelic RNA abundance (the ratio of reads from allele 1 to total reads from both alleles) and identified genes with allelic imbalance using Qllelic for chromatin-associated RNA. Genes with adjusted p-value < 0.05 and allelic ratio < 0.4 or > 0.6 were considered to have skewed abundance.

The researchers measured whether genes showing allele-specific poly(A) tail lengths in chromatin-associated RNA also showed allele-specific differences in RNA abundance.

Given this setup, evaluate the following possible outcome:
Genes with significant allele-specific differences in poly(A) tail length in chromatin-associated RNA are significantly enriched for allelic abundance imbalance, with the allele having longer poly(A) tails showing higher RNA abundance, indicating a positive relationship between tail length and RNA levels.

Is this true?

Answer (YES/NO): NO